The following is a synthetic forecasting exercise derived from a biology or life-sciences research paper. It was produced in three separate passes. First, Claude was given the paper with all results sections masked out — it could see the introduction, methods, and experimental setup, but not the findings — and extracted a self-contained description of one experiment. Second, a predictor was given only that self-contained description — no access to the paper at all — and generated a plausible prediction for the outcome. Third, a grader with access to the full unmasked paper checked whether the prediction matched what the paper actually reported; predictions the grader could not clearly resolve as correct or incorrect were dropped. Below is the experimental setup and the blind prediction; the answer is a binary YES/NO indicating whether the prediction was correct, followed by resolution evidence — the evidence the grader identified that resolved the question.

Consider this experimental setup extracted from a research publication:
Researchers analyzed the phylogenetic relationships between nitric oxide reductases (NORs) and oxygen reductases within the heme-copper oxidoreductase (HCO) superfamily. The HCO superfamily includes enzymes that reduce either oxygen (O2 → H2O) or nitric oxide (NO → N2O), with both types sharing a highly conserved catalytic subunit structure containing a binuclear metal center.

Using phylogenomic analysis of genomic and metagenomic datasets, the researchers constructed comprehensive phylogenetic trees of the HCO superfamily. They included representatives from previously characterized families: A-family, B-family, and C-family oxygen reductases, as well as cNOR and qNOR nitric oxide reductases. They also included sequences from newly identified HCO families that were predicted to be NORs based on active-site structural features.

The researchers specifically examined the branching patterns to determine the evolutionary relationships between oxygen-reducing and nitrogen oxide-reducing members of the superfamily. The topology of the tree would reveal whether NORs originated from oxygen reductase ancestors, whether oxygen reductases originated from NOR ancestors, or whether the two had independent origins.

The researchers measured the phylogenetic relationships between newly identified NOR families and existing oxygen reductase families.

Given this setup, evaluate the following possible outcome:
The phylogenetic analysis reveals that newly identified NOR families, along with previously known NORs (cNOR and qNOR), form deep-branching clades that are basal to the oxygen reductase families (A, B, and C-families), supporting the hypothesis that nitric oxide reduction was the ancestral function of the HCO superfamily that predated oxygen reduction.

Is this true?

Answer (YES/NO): NO